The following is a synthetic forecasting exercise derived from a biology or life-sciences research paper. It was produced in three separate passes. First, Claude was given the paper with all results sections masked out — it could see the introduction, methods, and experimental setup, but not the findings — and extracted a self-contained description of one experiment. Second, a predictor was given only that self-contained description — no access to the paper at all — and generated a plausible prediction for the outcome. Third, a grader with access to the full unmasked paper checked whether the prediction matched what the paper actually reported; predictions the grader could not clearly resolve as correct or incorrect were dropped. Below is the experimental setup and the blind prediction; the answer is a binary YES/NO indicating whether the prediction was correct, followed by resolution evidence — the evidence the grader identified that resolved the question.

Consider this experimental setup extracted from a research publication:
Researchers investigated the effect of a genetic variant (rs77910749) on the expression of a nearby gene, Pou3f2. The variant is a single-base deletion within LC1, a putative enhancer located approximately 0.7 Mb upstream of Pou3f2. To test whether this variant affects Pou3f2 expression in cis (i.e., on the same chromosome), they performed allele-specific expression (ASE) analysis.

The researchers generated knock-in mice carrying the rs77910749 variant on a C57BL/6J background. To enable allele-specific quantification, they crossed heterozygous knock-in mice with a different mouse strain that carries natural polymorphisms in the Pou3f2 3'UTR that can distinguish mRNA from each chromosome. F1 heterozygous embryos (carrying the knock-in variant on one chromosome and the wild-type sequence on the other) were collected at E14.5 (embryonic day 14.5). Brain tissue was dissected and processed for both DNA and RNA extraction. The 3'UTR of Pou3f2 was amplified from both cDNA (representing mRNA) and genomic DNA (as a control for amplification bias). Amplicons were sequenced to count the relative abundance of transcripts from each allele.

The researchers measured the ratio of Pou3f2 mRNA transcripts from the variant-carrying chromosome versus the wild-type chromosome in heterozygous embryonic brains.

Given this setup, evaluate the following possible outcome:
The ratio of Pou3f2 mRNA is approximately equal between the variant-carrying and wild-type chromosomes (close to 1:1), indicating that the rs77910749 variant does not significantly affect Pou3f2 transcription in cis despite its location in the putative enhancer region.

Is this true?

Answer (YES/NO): YES